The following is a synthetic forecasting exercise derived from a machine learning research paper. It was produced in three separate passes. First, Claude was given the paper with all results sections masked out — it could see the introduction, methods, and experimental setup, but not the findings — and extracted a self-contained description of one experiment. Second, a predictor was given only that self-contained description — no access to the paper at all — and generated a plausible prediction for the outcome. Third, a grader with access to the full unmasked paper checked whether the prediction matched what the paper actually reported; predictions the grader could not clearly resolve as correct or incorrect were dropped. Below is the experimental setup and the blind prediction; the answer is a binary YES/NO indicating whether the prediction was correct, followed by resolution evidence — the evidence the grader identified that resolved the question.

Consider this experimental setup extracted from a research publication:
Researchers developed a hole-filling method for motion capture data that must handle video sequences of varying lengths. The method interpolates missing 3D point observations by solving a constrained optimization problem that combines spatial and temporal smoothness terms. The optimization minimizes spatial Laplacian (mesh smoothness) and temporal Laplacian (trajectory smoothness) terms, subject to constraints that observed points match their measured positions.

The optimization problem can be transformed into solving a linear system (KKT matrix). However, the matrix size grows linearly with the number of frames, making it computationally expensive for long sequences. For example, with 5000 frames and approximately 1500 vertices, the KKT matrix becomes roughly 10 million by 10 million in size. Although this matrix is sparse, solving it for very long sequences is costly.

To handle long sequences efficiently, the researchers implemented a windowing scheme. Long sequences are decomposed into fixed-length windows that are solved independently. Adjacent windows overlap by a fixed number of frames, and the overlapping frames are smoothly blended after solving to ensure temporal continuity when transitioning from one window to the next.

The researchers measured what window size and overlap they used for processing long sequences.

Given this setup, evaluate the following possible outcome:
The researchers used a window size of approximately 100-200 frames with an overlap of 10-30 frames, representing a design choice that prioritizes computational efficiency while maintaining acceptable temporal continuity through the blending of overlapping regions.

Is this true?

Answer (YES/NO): NO